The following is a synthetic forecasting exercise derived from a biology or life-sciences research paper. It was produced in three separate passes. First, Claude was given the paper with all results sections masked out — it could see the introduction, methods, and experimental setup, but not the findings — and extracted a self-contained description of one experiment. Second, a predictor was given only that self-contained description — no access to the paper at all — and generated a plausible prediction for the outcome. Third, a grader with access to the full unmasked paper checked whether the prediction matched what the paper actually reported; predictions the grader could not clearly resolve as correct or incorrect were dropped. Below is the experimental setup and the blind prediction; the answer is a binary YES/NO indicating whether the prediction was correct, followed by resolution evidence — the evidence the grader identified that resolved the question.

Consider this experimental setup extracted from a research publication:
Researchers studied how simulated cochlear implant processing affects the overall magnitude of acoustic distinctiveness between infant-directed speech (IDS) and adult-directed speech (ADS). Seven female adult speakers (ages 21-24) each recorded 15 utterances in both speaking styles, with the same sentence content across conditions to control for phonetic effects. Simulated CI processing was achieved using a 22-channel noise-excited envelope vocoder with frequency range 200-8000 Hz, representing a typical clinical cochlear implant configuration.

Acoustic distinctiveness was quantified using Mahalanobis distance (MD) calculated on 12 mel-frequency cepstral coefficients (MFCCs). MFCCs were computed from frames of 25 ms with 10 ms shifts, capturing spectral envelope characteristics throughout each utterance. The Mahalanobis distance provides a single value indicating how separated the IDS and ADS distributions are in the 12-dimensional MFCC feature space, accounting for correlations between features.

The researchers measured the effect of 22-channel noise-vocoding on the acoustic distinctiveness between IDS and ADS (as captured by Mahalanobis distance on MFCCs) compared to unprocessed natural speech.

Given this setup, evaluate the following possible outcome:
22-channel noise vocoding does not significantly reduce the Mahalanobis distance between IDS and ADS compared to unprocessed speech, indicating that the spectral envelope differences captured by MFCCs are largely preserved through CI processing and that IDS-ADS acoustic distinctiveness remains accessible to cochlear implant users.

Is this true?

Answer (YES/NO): NO